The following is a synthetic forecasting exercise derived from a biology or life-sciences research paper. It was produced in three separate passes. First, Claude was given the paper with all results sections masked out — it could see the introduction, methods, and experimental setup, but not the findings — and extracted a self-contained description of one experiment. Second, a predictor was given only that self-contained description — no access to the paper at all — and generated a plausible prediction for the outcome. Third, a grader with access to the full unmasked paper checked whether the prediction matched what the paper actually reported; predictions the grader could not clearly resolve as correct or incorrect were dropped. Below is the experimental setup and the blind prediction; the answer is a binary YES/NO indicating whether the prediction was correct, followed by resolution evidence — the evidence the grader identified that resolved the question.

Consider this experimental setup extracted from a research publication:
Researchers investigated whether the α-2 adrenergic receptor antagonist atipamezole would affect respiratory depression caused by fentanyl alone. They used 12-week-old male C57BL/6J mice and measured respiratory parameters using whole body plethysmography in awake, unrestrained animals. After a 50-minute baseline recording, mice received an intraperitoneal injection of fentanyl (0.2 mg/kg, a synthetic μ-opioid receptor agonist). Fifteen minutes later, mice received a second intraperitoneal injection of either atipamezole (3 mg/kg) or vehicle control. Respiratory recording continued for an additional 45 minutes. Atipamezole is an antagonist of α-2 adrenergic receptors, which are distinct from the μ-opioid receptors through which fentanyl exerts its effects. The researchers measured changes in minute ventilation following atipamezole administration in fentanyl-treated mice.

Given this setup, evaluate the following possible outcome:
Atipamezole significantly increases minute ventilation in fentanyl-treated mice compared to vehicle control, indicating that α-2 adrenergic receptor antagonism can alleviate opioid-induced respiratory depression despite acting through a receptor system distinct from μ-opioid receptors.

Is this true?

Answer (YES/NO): NO